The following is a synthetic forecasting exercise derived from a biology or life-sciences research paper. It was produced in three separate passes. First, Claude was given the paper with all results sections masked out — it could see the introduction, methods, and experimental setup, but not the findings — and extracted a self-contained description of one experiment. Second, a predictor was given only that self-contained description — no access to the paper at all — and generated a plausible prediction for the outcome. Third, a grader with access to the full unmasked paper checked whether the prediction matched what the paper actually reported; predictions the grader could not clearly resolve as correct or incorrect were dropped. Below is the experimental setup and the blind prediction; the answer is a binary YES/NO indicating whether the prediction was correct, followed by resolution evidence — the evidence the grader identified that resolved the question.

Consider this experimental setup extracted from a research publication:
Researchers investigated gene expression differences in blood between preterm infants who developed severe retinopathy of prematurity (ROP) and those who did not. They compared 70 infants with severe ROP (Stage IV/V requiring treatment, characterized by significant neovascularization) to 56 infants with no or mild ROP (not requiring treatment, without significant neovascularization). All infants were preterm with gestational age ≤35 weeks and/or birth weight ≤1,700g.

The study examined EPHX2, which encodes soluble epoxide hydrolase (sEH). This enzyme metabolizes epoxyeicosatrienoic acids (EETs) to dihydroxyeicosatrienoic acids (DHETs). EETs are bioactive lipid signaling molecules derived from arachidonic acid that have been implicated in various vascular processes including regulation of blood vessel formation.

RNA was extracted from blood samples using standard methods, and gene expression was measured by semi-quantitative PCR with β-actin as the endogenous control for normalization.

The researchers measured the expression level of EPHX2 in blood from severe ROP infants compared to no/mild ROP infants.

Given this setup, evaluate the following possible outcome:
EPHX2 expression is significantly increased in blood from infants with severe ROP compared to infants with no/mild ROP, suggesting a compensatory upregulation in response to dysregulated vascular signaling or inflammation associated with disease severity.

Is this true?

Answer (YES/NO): NO